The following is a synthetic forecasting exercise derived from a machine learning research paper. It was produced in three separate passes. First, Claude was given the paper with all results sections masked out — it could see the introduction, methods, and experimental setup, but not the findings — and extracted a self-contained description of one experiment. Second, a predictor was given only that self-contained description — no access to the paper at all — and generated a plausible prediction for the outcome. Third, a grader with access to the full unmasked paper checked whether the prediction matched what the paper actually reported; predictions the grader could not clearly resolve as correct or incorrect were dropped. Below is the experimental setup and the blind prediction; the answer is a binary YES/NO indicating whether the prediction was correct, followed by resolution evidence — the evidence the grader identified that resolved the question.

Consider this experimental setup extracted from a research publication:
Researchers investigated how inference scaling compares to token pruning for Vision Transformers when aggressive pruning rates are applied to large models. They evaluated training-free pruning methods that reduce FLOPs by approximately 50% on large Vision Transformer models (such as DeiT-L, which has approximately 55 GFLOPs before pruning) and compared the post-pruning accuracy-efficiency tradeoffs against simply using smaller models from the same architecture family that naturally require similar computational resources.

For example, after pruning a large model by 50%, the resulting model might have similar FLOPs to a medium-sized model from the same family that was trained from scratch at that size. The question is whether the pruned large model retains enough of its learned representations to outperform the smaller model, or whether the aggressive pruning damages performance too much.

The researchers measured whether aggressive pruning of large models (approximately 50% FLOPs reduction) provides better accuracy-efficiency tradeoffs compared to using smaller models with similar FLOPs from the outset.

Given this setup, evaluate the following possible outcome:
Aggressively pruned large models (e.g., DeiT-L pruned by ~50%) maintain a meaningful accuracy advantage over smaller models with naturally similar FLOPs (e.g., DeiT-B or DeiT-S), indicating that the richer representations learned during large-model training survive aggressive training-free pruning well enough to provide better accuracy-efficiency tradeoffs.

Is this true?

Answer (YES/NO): NO